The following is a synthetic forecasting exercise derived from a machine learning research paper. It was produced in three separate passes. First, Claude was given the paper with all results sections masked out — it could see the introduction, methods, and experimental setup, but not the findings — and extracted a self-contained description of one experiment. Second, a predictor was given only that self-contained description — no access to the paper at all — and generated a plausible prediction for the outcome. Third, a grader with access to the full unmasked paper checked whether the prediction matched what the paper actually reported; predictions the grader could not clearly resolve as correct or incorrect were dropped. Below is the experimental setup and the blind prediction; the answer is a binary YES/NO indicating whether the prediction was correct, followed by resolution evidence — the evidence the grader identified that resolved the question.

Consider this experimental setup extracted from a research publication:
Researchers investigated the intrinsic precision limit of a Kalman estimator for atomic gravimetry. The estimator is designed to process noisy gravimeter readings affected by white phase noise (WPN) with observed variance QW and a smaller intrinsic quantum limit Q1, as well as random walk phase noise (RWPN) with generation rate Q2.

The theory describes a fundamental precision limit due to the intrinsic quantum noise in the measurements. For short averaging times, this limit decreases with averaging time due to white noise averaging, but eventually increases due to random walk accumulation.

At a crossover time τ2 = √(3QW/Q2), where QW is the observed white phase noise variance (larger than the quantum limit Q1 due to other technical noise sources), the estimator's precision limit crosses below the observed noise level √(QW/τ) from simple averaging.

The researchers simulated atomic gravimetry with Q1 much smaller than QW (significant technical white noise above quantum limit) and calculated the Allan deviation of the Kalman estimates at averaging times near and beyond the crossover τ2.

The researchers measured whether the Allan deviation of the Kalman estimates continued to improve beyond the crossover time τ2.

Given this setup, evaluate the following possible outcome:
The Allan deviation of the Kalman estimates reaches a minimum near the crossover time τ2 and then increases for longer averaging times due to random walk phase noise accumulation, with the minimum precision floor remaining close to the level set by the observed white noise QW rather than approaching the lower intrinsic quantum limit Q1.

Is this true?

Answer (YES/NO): NO